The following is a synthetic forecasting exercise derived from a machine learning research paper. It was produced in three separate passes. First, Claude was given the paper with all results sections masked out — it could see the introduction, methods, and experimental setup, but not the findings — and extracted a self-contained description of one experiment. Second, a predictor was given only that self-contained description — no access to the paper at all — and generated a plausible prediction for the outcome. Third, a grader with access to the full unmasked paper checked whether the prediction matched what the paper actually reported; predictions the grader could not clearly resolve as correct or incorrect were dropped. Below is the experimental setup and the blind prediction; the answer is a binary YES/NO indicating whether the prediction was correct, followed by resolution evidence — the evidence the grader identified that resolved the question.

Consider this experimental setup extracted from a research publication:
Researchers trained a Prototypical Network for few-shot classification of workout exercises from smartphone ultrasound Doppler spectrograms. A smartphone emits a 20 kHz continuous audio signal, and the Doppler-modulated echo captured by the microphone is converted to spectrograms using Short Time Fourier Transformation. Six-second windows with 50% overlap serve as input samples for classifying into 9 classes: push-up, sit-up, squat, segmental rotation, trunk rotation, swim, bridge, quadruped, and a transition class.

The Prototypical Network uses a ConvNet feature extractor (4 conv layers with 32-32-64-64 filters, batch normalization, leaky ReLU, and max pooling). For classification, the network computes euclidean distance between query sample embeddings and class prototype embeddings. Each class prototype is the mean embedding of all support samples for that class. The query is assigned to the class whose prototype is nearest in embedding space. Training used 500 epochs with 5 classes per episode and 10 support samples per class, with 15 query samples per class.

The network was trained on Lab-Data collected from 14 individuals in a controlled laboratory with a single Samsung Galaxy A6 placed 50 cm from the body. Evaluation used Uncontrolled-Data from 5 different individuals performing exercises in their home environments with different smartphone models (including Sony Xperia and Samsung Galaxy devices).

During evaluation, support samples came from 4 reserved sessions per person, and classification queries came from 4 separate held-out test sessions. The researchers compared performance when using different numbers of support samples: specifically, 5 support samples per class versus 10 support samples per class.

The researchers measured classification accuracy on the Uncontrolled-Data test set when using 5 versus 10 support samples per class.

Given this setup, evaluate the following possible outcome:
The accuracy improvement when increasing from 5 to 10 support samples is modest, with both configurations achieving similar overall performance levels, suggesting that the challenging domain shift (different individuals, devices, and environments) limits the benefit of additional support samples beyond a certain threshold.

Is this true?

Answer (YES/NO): NO